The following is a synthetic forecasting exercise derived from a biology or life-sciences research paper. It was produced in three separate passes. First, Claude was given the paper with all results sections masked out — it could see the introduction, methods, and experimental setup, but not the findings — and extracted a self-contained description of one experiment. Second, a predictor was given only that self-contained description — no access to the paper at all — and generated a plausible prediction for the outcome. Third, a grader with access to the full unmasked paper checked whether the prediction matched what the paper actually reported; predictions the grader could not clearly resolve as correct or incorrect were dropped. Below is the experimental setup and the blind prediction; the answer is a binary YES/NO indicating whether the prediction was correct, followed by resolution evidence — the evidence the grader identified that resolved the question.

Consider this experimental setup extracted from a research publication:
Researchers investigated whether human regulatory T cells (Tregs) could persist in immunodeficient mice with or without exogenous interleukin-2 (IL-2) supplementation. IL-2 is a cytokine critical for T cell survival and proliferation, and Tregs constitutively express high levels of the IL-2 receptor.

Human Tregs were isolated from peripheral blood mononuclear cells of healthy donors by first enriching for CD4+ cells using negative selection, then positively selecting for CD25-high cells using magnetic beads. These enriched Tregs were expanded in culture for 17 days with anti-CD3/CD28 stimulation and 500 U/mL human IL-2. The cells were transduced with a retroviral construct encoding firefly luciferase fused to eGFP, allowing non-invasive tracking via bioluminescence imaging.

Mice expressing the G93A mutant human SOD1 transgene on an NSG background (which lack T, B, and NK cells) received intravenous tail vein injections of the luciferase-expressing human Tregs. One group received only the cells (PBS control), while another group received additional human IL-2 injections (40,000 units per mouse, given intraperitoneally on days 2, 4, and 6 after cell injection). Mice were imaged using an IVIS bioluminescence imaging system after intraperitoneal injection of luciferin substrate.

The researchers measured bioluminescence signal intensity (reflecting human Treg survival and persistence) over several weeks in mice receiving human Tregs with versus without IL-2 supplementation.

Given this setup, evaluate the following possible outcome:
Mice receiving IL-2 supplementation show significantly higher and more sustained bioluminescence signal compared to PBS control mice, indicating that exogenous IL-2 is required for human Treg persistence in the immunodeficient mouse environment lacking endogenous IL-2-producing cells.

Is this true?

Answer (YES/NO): NO